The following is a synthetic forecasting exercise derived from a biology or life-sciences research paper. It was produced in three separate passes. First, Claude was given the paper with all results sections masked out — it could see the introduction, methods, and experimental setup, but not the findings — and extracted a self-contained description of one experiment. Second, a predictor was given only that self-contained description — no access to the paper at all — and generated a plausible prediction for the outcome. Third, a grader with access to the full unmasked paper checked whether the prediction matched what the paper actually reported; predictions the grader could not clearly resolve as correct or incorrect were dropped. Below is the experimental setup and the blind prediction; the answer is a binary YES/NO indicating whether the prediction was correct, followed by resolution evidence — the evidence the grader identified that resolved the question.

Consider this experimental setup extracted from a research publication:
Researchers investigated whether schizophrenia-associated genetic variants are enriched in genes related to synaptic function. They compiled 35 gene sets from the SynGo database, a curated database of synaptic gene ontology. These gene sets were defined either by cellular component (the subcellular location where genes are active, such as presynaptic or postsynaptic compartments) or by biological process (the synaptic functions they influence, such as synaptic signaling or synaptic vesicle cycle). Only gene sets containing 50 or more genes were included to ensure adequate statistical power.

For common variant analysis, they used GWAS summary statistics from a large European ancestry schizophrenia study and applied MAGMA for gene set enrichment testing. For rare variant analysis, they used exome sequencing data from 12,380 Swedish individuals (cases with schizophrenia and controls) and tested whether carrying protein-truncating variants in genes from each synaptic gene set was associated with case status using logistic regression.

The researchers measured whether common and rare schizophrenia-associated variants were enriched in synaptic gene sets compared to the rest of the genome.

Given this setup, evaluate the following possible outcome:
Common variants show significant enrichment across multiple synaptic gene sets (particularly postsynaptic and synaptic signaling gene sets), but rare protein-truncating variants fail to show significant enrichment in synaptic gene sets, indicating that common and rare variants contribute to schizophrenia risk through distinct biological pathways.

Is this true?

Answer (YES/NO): NO